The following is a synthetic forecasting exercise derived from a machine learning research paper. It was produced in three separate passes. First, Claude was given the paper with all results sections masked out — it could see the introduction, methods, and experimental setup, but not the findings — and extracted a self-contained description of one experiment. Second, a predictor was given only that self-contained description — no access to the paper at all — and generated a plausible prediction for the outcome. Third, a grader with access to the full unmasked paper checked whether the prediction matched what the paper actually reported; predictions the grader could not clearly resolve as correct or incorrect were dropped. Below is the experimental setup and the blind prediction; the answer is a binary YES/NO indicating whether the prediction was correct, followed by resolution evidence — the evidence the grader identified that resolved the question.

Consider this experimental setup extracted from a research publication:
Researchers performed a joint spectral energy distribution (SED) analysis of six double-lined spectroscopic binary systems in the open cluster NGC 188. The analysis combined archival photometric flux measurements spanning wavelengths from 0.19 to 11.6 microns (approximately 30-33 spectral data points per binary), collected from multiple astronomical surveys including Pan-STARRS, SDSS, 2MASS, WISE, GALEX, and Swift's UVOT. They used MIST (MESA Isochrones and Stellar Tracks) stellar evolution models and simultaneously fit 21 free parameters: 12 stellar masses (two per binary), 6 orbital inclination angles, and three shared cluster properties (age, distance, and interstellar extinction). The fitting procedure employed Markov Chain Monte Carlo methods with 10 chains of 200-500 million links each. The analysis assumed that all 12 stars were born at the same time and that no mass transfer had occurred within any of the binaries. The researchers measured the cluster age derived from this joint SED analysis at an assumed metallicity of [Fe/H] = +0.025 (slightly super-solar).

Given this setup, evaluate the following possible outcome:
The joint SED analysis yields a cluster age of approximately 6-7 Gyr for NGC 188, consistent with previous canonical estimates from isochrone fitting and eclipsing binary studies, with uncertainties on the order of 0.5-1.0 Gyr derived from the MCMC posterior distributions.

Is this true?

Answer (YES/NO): NO